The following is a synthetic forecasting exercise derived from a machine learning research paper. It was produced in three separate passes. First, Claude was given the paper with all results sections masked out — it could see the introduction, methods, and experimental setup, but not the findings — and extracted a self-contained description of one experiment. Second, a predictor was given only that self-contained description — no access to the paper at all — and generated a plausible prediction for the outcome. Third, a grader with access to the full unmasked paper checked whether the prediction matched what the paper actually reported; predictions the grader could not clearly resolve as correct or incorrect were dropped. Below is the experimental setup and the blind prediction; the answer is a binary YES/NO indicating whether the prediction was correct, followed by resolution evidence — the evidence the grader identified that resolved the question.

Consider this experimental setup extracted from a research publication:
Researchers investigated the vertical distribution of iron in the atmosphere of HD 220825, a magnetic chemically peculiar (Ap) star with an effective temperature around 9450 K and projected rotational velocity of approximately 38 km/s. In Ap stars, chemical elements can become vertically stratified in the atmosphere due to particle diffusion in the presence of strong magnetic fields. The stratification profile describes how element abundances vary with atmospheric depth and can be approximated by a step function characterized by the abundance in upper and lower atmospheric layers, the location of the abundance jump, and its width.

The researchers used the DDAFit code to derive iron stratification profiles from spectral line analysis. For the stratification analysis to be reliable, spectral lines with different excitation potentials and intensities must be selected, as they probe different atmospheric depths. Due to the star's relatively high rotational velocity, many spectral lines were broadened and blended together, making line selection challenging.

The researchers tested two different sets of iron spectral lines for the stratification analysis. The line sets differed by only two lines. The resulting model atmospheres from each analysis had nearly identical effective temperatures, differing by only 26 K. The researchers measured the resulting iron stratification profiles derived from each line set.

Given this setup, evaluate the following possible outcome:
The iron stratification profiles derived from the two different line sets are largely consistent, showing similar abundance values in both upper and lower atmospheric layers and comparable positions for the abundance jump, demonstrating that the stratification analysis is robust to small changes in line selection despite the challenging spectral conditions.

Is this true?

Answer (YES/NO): NO